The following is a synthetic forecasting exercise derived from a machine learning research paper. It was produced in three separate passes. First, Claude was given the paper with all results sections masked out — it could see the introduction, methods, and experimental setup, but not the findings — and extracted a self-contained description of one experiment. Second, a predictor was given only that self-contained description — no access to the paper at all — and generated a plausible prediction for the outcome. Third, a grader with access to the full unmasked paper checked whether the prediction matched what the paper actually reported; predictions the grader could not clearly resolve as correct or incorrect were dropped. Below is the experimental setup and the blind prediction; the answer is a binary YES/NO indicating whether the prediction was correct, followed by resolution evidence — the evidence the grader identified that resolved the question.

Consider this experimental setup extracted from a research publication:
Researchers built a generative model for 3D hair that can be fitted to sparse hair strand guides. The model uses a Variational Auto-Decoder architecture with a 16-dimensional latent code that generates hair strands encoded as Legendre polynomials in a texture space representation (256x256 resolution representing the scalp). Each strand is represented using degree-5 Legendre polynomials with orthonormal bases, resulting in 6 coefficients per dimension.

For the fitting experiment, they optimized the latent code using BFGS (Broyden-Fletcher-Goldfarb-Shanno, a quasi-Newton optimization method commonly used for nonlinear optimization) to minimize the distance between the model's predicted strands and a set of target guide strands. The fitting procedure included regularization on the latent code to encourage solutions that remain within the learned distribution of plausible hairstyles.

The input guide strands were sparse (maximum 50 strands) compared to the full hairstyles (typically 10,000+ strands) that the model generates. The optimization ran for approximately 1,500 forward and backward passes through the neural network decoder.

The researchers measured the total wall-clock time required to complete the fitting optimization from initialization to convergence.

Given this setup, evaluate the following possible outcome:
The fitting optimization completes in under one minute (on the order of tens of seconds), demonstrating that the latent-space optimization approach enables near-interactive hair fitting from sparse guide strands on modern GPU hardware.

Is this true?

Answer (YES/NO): NO